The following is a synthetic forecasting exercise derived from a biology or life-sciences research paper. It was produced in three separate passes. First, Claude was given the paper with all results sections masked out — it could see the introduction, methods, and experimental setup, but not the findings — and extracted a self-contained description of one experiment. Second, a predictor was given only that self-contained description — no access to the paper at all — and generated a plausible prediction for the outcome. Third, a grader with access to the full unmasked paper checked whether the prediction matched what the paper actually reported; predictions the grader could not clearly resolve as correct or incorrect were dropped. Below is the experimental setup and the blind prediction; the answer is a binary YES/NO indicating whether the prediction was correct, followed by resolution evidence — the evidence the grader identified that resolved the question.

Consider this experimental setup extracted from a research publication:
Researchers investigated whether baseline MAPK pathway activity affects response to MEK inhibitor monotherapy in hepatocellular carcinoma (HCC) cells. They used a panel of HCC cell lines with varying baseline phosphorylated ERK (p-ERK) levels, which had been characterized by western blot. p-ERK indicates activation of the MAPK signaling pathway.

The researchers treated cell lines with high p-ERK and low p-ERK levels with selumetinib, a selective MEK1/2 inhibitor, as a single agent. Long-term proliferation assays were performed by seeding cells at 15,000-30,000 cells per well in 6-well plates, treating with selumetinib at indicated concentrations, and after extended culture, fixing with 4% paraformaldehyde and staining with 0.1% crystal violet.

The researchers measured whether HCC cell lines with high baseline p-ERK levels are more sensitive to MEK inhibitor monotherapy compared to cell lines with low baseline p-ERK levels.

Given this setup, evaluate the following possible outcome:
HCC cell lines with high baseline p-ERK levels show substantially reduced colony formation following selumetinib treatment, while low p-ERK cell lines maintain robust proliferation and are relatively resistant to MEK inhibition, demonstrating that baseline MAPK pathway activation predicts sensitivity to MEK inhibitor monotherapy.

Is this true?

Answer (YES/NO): NO